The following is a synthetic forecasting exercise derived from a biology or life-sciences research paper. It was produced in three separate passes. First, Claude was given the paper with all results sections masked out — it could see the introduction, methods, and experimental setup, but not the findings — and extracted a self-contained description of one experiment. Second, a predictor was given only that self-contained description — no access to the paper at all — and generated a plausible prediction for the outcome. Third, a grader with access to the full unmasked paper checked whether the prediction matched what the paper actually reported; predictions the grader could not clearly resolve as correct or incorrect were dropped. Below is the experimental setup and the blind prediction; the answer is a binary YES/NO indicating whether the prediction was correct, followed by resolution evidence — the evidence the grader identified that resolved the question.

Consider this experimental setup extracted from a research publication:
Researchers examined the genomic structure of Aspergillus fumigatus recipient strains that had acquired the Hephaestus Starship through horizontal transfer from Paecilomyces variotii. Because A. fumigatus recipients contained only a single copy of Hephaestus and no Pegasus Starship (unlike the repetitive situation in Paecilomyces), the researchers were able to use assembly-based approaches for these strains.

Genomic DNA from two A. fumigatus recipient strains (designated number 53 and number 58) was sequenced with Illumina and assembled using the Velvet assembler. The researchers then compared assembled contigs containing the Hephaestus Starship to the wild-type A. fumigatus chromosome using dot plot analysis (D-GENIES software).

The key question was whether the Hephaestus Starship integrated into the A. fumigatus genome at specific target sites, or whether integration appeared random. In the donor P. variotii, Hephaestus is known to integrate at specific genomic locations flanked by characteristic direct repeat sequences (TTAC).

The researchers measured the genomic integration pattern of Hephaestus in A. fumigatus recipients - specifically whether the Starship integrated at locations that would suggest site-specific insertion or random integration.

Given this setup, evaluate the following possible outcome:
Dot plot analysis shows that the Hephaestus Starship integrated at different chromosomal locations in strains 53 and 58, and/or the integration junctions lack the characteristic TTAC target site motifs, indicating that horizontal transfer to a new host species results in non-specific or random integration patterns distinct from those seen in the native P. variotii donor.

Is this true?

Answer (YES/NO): NO